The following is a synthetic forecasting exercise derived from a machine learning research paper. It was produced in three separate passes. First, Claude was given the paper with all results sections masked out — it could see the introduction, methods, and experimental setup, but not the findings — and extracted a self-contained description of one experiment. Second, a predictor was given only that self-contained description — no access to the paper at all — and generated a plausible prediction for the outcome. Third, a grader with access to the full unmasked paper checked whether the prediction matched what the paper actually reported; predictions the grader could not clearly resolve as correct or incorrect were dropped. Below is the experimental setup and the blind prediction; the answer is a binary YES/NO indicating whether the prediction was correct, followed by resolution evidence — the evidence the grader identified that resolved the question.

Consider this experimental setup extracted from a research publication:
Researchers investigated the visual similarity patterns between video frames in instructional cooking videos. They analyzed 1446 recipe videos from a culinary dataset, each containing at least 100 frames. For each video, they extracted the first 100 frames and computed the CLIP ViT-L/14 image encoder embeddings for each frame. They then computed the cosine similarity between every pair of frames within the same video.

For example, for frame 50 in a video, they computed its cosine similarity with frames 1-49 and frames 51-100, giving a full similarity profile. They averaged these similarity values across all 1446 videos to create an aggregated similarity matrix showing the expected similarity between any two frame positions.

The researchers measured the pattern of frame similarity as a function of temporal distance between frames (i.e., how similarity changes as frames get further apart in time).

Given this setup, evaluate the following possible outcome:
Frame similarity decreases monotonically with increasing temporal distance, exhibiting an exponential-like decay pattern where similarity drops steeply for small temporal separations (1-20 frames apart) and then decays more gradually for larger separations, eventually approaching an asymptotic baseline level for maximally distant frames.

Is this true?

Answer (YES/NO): NO